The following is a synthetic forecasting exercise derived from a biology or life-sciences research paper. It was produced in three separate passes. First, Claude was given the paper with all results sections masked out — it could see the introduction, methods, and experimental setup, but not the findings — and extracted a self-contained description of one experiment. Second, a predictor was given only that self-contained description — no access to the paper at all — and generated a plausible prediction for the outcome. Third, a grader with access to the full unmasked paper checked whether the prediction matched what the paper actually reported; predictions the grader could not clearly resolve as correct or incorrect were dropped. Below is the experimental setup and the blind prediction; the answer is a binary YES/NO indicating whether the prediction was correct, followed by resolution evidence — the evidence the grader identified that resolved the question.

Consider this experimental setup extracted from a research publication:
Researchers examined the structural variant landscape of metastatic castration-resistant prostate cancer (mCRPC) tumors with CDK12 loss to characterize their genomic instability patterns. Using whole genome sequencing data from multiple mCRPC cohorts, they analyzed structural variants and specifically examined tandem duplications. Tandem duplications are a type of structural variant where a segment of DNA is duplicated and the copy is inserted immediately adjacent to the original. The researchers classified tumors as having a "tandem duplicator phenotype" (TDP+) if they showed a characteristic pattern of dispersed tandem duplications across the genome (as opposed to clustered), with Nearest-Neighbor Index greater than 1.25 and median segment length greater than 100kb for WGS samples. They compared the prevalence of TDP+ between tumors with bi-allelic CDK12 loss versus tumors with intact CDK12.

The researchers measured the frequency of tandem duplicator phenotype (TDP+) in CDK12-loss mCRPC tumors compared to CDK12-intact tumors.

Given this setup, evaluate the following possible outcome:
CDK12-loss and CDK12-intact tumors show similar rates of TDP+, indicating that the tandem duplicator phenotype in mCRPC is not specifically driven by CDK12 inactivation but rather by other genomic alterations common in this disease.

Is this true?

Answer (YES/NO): NO